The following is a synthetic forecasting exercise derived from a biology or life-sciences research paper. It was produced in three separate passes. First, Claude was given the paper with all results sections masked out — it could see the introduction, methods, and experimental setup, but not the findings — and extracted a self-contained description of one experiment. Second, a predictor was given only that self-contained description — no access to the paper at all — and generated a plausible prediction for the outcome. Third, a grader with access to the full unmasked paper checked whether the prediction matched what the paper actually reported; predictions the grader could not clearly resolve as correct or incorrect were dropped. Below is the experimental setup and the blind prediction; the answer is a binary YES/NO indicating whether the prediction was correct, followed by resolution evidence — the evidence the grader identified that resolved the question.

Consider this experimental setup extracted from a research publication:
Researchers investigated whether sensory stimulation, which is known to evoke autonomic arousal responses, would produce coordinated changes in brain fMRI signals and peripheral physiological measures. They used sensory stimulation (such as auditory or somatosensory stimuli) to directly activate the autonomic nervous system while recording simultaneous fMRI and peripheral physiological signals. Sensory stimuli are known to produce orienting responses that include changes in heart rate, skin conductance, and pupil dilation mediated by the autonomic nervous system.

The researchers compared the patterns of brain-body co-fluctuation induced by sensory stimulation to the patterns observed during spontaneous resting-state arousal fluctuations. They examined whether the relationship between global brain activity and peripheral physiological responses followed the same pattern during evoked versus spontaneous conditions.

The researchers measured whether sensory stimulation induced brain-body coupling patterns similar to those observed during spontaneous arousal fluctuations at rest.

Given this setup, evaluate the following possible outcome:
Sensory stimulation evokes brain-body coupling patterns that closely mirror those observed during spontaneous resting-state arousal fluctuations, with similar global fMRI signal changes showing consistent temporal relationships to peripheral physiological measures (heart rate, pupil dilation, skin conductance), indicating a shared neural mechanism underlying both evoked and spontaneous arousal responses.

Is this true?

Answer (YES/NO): YES